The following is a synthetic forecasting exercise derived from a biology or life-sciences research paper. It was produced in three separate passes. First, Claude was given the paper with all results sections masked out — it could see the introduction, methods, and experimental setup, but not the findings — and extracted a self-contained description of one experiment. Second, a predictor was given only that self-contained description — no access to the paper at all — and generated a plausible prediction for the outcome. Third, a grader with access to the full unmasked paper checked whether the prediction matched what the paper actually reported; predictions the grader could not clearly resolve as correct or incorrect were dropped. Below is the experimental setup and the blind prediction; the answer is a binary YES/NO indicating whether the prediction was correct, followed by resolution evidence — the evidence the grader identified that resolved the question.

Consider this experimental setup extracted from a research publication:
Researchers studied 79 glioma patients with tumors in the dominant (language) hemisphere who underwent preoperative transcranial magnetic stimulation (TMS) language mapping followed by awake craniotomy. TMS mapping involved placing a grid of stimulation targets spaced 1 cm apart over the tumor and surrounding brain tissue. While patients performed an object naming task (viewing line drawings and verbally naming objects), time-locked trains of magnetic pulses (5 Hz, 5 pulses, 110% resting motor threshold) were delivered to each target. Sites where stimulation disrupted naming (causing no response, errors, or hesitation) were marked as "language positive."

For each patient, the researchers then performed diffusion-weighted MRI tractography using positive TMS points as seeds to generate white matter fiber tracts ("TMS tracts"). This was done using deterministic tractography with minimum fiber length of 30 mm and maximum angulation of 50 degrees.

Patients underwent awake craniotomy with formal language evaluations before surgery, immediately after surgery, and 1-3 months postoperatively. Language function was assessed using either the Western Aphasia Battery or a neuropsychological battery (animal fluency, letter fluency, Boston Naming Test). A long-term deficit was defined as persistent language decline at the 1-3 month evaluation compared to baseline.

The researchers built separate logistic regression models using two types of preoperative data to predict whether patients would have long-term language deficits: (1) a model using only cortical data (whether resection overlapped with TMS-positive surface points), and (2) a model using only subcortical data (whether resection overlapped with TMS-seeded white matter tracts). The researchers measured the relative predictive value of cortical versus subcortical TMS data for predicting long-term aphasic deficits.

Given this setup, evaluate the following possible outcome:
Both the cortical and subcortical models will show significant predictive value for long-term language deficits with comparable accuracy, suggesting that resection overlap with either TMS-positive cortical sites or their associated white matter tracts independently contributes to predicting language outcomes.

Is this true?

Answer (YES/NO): NO